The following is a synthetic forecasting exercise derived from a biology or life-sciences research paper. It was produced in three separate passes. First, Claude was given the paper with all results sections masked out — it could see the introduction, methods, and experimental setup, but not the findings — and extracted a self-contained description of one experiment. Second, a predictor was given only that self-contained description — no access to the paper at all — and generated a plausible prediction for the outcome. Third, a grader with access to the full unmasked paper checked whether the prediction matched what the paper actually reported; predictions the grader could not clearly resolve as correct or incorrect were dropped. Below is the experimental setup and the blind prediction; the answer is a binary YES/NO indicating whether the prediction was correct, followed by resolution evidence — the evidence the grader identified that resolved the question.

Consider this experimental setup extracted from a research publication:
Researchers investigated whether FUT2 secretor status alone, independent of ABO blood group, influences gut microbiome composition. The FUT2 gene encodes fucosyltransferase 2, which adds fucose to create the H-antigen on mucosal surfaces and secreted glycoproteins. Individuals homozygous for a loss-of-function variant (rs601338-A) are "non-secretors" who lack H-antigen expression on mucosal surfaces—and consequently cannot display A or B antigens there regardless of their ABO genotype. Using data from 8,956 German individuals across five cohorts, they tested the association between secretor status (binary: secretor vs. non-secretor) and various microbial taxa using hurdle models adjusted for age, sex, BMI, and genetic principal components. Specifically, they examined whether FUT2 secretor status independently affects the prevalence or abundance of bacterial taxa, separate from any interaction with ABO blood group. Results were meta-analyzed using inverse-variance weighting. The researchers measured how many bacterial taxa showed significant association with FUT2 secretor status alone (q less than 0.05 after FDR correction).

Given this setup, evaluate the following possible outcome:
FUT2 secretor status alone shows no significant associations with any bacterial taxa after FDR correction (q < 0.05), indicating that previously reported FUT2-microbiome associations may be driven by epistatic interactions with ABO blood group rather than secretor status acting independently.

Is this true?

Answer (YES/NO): NO